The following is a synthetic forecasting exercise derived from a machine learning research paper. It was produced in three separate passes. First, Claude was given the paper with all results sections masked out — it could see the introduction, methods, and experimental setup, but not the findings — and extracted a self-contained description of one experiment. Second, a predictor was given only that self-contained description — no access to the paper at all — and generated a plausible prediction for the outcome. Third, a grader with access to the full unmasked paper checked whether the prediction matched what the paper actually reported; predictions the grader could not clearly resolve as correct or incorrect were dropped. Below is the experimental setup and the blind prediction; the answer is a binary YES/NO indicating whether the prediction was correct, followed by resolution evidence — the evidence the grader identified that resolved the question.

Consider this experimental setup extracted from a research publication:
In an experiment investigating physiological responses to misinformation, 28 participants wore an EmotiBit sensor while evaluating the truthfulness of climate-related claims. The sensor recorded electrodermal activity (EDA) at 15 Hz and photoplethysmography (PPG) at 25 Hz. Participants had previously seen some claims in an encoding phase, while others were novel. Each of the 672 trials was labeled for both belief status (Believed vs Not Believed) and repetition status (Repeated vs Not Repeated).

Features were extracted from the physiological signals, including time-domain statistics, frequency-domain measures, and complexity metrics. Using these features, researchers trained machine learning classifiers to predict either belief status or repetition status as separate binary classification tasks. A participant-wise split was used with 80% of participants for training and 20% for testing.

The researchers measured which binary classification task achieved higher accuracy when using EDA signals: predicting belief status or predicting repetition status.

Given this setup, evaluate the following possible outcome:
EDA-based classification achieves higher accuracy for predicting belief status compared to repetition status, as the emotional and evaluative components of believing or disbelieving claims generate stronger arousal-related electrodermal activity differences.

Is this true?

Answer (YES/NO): YES